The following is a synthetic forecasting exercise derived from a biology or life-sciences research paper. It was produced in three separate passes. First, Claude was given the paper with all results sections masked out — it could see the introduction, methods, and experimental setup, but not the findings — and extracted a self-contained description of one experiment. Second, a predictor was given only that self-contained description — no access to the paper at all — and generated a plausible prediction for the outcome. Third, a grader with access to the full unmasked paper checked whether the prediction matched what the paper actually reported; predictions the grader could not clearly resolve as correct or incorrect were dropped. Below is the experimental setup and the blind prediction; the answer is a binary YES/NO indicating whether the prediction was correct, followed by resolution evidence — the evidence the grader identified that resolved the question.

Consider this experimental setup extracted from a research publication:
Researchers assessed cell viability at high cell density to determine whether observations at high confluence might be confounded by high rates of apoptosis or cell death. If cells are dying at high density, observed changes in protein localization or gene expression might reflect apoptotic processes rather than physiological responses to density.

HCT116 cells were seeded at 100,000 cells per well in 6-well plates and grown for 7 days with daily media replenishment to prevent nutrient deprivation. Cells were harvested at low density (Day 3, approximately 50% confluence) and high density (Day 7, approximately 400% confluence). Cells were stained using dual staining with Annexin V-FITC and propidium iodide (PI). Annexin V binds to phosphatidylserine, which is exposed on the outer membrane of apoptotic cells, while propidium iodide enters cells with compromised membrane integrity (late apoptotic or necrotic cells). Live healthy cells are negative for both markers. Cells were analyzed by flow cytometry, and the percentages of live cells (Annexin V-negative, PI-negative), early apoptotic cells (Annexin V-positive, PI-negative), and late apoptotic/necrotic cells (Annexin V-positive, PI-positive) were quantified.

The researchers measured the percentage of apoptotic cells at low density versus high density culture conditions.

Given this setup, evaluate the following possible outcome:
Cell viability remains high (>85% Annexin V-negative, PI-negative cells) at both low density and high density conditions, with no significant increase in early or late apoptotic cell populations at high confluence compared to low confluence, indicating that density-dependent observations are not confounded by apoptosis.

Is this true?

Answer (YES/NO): YES